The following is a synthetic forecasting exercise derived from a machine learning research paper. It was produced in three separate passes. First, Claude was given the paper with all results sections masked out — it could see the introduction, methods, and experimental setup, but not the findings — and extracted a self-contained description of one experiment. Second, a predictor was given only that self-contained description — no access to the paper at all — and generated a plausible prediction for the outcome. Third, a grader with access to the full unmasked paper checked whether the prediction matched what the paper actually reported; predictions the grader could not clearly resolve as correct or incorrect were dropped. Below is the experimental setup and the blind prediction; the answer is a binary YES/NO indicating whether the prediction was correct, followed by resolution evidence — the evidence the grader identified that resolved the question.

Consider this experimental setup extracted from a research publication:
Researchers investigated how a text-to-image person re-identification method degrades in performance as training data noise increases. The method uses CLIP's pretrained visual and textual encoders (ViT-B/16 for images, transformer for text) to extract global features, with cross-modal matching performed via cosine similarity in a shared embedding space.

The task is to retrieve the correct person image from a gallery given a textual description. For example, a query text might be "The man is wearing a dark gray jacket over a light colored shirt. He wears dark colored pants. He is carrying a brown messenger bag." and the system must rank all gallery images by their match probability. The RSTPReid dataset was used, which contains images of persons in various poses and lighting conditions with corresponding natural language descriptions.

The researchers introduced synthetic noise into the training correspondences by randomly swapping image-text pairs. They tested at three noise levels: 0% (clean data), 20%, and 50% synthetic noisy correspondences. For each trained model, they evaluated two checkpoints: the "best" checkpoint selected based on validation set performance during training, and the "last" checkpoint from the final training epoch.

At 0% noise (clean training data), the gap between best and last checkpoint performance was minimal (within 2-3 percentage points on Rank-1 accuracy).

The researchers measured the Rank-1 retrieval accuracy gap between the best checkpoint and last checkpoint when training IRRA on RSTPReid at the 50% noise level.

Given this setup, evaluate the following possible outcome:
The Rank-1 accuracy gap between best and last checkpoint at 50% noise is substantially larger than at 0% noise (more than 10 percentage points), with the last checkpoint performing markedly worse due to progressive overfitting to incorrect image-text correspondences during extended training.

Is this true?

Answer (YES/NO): YES